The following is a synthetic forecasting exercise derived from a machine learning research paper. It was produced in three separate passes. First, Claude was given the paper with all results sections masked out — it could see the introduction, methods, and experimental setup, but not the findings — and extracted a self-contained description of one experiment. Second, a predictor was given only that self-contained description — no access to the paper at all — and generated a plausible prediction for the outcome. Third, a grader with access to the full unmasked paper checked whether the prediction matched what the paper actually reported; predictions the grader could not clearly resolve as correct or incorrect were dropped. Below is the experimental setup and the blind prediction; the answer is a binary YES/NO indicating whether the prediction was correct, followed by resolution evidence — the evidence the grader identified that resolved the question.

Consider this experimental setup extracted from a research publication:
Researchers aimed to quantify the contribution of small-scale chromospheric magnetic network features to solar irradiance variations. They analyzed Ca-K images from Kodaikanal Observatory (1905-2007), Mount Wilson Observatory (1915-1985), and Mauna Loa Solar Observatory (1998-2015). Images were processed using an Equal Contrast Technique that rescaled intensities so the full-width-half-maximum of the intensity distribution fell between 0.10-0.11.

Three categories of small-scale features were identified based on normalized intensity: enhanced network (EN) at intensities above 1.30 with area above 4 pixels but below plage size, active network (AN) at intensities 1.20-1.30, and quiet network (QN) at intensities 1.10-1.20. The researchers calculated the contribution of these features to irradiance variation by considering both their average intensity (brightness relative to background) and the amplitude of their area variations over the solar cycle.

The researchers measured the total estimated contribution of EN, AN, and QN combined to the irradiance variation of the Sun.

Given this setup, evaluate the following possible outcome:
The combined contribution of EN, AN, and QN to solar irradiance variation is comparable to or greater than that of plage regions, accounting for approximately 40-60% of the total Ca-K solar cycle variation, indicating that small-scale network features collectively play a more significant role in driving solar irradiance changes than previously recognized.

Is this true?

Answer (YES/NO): NO